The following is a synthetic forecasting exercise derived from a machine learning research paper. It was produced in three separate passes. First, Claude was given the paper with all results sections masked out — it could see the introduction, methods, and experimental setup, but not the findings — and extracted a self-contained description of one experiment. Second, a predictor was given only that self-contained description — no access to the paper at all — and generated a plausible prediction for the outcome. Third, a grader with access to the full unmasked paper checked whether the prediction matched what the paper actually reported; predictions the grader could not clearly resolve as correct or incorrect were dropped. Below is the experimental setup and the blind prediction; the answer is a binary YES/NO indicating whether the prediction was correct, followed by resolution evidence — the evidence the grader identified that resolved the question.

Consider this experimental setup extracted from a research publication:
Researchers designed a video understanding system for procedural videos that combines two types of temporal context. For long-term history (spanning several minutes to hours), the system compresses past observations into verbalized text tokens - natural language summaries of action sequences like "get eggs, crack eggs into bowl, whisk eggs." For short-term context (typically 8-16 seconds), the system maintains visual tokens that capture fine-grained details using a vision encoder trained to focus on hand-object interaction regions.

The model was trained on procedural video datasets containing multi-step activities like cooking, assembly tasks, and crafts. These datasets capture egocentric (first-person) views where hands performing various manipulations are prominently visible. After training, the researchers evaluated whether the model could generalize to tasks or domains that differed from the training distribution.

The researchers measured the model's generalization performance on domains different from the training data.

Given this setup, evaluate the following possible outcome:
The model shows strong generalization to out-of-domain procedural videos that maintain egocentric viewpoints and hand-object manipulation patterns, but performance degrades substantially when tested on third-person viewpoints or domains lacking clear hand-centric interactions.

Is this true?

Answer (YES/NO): NO